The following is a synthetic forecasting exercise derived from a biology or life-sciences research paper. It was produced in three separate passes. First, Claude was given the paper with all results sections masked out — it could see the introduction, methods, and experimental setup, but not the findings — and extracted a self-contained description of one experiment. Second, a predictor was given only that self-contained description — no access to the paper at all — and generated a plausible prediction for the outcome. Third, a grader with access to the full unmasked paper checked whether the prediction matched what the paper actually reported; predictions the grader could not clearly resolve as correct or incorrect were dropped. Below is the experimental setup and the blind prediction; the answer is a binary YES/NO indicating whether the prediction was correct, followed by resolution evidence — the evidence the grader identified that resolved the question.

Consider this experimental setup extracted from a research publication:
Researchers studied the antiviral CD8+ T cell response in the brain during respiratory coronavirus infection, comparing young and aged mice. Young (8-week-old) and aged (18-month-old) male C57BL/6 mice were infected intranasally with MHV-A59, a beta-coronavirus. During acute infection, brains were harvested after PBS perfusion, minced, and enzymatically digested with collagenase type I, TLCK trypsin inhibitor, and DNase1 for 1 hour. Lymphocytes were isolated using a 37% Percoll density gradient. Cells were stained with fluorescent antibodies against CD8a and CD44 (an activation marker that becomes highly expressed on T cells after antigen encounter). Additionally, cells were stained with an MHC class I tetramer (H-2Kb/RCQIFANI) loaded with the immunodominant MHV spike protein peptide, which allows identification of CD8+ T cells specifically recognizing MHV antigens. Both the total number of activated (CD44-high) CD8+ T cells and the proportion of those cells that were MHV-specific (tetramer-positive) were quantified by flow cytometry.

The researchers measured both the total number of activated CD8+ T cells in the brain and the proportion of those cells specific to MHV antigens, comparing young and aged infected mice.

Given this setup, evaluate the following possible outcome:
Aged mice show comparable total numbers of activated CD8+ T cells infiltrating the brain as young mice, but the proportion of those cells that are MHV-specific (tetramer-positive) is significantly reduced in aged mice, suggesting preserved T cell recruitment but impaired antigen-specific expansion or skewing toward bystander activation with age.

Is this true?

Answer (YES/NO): NO